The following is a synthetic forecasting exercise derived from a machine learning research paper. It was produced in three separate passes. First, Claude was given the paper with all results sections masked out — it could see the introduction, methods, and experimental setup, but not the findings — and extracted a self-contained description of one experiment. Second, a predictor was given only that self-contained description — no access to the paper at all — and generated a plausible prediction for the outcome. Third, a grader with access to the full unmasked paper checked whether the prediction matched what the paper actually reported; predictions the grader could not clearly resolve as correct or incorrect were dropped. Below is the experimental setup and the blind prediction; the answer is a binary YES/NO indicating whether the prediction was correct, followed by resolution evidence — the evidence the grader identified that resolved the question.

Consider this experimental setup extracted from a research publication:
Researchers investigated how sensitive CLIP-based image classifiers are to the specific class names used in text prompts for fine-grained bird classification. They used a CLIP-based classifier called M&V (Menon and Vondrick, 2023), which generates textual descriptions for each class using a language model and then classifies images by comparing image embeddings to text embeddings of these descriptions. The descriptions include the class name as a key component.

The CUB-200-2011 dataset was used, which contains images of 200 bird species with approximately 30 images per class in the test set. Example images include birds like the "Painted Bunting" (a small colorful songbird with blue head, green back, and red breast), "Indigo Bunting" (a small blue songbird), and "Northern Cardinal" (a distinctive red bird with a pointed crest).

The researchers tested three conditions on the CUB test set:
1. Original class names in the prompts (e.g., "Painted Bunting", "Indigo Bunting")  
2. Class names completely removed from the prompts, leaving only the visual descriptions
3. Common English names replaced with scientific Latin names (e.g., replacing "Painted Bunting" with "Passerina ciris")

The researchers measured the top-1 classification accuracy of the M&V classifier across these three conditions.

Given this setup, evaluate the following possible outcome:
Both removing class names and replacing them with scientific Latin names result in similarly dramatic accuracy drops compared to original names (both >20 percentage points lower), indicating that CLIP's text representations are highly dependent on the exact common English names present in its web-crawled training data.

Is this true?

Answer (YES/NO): YES